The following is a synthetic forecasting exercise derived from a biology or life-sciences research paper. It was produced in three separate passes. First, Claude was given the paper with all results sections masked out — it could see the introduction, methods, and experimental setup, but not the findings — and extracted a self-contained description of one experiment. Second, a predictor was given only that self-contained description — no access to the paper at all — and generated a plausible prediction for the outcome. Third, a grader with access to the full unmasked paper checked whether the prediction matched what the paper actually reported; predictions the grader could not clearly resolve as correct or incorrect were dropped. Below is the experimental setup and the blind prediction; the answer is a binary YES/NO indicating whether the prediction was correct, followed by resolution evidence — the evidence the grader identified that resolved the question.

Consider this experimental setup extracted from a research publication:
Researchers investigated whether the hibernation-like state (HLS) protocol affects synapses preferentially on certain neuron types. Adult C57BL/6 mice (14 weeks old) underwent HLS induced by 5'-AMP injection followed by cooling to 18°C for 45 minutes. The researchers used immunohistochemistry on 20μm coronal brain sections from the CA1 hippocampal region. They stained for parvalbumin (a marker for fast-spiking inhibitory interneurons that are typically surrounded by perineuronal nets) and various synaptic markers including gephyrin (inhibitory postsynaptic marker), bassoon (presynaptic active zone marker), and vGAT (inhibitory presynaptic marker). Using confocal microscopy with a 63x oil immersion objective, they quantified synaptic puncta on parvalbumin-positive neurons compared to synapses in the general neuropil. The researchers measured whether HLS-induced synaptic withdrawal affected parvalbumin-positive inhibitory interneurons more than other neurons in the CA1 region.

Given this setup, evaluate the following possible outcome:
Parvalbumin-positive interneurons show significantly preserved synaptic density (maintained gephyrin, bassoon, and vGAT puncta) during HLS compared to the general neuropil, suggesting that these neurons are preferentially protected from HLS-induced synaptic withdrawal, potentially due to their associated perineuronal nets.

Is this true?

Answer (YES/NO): NO